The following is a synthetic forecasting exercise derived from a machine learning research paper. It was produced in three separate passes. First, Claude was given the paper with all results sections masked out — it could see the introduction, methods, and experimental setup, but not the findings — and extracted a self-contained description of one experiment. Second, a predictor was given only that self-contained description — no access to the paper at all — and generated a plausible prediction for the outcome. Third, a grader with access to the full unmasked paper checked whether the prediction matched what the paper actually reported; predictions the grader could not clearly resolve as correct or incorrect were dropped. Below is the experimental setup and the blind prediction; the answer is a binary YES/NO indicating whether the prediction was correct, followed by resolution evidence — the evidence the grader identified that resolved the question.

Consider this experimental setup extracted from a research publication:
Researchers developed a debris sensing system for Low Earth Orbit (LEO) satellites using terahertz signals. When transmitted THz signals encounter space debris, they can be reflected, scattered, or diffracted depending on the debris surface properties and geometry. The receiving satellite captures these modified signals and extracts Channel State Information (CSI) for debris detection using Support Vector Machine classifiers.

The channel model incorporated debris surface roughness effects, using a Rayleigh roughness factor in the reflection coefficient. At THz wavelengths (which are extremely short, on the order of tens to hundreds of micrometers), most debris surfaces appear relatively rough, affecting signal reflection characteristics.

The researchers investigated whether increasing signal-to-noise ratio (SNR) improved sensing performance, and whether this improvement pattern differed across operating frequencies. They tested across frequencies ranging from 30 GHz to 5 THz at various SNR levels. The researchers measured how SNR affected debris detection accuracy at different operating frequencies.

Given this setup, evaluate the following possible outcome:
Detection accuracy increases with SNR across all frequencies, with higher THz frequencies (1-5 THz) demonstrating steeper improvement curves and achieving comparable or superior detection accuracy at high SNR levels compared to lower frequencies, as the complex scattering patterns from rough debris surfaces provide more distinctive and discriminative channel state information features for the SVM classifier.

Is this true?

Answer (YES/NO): YES